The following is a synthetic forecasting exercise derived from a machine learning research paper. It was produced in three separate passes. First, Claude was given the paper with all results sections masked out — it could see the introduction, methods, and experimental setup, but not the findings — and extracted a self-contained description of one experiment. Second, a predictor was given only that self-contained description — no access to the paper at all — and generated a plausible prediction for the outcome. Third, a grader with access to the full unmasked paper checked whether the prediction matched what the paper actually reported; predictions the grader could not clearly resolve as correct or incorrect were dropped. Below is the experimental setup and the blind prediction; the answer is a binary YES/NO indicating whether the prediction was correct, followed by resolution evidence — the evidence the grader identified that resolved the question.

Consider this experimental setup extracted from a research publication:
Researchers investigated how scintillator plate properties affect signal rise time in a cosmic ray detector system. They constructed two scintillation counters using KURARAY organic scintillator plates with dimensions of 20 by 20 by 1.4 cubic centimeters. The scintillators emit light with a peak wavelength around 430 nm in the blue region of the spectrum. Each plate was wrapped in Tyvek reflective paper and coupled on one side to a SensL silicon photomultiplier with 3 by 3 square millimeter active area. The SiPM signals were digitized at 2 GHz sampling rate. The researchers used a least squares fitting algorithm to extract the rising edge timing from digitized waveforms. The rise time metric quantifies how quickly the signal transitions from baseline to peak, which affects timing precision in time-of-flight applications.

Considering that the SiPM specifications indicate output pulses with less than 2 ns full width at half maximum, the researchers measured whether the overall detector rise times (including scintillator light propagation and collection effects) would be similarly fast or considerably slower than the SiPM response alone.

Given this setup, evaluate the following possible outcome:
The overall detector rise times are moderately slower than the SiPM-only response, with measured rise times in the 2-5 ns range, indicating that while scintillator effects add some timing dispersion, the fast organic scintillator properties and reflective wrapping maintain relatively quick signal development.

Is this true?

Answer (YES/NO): NO